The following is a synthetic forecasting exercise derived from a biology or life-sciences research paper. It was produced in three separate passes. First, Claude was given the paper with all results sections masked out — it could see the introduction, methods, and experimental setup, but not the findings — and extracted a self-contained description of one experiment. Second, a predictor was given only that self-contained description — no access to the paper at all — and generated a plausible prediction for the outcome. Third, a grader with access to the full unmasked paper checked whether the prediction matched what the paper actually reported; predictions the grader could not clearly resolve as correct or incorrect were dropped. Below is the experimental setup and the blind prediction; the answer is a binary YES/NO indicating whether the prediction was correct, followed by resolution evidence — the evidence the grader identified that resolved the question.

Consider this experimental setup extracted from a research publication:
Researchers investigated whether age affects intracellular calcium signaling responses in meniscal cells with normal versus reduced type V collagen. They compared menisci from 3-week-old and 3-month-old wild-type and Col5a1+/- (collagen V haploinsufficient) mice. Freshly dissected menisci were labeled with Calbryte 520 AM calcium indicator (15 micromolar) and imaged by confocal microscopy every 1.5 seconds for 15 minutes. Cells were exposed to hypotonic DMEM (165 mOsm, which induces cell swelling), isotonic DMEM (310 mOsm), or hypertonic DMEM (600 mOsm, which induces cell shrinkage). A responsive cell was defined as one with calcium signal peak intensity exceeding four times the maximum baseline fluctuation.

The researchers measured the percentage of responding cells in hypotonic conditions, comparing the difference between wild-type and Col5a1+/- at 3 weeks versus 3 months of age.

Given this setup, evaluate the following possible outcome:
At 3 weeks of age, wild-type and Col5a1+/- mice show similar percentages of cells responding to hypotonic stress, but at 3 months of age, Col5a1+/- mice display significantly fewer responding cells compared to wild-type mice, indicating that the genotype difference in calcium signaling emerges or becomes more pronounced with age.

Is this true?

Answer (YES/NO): NO